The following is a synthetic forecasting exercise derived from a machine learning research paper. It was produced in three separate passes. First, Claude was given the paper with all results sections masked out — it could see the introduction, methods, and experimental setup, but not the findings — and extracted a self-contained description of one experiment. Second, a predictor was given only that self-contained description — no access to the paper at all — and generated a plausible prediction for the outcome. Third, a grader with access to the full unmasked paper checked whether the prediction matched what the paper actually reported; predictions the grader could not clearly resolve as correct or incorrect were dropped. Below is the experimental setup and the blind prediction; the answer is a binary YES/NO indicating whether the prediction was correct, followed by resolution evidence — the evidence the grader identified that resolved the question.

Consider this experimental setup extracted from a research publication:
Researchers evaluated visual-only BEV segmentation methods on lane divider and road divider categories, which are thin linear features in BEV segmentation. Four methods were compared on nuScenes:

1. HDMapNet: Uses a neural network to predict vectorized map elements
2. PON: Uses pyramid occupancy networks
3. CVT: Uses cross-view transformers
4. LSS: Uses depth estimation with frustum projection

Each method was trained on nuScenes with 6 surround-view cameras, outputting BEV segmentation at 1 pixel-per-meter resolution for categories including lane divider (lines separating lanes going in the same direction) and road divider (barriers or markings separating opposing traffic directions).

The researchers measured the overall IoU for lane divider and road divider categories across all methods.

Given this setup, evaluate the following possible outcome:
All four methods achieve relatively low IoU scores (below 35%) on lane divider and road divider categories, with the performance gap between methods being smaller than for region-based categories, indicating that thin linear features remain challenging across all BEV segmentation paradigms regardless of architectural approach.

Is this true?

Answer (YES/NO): YES